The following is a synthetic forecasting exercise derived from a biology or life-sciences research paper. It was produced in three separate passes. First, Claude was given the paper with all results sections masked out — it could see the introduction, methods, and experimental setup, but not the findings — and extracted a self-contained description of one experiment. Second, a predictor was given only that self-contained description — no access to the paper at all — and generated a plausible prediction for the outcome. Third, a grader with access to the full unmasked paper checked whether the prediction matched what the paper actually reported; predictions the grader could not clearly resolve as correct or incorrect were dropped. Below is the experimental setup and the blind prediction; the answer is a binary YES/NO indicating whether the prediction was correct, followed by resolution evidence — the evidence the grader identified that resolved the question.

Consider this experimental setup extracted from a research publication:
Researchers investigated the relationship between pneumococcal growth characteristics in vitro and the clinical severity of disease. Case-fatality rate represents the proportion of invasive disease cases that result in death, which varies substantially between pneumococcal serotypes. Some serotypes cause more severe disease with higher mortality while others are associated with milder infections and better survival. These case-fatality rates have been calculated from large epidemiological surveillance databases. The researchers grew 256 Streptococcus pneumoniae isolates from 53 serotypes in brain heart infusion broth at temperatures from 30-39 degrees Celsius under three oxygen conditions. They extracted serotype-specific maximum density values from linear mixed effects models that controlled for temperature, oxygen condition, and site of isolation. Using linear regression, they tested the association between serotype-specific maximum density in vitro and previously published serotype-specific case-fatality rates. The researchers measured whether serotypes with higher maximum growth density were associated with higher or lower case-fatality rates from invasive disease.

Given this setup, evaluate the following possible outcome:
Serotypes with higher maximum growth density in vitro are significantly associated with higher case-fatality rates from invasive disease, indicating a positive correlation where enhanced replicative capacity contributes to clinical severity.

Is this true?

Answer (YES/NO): NO